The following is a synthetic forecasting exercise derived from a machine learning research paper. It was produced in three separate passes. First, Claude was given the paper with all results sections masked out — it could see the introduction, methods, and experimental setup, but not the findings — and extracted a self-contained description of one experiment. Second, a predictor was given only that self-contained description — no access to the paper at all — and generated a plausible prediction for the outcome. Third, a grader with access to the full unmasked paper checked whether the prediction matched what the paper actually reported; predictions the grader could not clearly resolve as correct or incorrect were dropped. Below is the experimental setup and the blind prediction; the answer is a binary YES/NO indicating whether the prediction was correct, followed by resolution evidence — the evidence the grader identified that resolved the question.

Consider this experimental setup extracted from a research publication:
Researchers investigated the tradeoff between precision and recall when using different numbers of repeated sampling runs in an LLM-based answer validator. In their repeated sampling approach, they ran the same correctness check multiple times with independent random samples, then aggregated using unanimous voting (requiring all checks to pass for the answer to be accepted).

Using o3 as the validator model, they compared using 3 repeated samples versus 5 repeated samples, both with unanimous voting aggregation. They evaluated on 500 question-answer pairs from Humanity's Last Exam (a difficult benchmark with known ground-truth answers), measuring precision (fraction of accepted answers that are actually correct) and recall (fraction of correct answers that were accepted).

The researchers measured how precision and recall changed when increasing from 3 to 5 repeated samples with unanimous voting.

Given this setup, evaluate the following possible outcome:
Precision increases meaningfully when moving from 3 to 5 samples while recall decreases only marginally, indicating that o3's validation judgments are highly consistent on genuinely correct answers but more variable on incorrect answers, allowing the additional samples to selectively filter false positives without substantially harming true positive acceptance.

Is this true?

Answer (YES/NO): NO